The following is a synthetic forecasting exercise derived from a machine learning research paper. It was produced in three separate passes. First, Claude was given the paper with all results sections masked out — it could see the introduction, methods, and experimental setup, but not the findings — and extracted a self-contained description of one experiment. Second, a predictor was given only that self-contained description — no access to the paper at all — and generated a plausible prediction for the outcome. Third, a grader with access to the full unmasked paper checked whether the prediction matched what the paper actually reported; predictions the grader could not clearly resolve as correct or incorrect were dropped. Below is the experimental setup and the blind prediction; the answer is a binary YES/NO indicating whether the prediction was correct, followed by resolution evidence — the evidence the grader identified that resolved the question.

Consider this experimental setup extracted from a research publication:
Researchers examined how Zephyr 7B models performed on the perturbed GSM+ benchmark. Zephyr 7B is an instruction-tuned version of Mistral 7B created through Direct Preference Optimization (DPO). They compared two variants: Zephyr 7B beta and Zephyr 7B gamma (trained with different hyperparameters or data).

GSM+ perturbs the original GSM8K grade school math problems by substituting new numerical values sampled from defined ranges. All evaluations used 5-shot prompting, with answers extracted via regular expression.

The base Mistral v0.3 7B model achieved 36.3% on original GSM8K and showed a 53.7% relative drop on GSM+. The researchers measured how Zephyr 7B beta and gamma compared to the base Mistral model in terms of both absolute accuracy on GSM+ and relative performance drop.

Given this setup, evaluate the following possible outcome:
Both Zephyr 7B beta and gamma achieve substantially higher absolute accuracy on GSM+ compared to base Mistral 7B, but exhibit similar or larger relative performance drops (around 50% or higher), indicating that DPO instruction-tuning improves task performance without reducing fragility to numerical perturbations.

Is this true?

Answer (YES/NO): NO